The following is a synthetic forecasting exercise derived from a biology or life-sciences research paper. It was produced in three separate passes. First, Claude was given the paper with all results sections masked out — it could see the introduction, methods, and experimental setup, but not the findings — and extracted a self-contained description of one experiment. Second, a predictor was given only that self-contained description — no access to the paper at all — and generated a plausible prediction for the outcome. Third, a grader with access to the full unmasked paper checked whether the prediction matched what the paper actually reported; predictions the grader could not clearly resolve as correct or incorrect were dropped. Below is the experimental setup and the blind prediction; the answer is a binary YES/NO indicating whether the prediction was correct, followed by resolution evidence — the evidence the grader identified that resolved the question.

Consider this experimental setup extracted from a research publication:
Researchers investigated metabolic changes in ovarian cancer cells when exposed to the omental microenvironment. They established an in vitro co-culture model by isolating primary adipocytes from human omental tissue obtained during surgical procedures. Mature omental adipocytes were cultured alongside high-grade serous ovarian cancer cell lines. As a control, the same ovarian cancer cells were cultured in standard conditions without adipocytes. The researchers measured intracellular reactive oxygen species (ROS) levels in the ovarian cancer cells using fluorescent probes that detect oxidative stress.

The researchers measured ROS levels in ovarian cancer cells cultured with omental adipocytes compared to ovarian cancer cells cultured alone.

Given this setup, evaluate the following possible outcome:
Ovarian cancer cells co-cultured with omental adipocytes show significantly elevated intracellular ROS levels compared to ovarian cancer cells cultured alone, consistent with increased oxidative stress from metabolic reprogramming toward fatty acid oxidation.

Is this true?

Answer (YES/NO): YES